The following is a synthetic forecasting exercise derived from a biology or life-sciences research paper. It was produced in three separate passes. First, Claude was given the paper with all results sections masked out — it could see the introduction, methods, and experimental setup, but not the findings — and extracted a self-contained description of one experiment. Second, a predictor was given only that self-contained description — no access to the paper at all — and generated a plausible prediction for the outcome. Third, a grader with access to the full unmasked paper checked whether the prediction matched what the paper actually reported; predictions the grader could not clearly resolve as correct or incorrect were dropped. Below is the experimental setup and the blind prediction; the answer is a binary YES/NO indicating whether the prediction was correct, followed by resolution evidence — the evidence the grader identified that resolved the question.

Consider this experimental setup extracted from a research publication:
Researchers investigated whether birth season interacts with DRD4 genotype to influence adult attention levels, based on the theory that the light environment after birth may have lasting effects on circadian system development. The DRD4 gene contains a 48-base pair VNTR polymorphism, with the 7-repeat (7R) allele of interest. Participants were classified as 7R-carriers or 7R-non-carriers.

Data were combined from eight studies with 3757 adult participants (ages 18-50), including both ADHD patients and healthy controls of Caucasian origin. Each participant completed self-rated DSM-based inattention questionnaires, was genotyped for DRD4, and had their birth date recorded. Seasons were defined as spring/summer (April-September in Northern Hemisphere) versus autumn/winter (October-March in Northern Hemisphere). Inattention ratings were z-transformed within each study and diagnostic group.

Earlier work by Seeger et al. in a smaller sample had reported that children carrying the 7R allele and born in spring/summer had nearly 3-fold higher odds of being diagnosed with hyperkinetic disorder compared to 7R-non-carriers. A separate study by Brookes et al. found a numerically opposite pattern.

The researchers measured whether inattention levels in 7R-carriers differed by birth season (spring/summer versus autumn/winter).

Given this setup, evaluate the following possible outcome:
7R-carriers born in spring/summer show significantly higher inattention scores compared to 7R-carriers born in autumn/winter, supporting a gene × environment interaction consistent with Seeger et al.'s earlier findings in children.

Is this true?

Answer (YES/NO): NO